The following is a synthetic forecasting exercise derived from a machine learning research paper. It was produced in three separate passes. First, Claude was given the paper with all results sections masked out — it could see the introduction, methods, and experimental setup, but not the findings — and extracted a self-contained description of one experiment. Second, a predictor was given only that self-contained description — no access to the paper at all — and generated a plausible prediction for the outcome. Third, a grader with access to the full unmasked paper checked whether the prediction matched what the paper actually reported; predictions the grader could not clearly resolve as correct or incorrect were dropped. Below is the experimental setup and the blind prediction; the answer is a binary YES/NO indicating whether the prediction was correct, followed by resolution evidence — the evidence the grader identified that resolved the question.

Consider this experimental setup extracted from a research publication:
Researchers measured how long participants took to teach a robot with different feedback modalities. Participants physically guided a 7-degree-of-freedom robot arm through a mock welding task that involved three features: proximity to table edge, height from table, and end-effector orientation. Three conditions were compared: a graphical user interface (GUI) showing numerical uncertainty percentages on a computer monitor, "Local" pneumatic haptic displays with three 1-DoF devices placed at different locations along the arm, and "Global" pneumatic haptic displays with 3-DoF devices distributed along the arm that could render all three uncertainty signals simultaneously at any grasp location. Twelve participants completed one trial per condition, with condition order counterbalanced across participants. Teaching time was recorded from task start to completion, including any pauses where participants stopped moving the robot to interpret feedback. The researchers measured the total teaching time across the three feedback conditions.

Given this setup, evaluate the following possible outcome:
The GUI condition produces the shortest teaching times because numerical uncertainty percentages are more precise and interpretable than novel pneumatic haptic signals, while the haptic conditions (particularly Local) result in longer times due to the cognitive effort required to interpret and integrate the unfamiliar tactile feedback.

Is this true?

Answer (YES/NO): NO